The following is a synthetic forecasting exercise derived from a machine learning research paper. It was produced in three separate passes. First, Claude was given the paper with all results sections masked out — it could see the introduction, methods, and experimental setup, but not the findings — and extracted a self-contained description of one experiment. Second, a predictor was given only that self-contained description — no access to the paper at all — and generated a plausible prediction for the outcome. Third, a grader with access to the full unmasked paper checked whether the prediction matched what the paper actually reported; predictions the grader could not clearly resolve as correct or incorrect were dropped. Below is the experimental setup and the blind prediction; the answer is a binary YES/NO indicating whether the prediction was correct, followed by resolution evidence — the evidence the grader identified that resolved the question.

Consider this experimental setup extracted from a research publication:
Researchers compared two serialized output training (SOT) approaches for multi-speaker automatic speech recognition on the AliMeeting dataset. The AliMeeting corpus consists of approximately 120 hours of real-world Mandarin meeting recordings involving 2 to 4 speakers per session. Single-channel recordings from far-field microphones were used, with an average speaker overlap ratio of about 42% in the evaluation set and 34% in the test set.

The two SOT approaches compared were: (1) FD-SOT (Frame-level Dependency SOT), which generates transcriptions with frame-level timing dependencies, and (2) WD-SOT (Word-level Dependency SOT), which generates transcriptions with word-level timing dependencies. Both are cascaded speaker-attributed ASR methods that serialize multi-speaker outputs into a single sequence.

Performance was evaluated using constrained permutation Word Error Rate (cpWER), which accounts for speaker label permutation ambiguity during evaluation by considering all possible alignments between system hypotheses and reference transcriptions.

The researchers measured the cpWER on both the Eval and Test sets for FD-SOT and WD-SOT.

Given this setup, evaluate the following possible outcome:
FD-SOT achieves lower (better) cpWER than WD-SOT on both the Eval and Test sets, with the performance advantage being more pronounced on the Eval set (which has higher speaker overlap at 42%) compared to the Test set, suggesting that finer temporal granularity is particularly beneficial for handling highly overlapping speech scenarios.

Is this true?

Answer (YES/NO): NO